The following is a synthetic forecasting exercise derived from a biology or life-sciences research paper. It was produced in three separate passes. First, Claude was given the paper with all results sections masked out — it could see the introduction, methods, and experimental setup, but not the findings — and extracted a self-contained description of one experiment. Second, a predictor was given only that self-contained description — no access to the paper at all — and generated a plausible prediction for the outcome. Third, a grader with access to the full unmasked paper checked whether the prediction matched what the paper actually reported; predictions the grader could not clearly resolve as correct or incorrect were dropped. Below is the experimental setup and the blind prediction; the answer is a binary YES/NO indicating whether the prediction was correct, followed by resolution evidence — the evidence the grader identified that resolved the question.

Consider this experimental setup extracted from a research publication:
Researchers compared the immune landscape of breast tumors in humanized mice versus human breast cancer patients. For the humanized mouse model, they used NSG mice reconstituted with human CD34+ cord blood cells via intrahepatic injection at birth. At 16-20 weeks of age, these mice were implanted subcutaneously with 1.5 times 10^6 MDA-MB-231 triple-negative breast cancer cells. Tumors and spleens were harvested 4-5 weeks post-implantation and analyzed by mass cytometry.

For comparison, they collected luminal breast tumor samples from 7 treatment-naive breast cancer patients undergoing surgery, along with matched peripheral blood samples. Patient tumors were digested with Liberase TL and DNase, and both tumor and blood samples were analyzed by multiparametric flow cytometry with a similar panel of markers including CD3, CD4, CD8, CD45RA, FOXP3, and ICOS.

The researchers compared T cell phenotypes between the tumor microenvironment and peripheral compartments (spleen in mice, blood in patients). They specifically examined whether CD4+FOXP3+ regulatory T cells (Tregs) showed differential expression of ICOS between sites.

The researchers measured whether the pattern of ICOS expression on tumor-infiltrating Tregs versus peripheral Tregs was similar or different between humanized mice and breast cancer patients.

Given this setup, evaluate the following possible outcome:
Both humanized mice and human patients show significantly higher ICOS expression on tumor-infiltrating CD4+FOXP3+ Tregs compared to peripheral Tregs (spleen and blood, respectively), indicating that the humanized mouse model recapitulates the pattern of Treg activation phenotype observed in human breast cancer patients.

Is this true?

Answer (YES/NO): YES